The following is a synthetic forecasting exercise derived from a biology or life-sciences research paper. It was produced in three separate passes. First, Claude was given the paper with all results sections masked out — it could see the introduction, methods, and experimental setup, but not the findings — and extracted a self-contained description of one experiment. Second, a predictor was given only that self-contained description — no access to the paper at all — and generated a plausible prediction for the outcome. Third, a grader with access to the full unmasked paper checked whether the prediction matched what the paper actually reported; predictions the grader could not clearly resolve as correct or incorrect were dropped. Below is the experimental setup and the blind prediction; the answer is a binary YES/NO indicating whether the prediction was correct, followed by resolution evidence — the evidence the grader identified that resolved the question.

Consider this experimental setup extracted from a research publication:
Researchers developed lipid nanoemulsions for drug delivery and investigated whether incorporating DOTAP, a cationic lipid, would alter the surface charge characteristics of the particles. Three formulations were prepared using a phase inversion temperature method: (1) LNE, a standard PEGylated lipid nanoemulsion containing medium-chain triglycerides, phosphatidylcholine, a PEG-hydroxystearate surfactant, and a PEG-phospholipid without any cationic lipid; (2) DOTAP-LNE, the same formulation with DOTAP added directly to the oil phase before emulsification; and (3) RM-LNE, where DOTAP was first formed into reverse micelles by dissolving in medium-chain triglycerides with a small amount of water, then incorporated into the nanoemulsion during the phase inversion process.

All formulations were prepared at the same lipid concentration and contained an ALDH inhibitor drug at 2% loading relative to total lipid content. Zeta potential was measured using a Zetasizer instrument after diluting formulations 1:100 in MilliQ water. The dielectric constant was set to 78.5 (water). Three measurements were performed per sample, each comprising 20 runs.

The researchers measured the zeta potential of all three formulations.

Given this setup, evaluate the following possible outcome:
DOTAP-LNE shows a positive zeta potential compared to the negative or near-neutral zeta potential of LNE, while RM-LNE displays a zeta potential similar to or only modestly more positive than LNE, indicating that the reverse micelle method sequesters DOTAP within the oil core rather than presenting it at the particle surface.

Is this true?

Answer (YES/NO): NO